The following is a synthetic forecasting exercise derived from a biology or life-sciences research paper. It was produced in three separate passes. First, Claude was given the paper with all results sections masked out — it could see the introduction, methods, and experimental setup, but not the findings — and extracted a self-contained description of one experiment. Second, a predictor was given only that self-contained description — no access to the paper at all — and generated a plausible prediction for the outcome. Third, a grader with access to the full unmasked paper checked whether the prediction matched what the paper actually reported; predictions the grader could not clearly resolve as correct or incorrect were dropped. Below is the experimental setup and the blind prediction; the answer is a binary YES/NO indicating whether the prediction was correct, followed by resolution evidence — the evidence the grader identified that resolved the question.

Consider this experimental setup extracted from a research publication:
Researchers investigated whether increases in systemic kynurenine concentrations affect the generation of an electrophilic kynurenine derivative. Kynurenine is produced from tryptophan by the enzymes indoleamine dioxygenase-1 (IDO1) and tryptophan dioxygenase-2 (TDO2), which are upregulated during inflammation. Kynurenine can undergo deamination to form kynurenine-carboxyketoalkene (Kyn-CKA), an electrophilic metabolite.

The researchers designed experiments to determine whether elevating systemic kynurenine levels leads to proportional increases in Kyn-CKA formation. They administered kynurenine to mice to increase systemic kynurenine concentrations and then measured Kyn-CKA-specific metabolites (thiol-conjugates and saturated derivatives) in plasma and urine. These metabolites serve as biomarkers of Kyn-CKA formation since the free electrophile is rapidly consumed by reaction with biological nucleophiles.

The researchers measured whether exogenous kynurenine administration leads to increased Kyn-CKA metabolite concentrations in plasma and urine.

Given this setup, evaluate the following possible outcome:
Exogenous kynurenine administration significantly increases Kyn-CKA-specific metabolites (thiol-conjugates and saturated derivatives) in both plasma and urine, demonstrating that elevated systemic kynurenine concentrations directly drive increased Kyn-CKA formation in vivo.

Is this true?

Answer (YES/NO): NO